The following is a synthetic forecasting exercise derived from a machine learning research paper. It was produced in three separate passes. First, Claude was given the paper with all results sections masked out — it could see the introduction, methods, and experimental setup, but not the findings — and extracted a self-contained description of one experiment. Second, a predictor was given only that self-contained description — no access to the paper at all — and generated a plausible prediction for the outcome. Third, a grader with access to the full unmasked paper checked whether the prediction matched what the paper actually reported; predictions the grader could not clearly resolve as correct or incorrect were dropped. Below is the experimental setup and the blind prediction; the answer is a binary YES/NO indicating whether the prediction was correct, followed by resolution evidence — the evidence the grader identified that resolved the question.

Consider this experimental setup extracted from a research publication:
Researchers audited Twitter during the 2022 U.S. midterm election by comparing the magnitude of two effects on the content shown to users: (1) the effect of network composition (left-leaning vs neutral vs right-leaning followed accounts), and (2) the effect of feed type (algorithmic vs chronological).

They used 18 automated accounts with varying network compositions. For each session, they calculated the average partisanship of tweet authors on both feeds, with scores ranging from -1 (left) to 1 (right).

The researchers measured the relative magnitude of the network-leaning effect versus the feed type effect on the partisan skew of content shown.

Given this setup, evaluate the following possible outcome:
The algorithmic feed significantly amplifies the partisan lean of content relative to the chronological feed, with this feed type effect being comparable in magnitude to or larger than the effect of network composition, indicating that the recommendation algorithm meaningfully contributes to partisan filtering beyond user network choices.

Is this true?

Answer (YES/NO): NO